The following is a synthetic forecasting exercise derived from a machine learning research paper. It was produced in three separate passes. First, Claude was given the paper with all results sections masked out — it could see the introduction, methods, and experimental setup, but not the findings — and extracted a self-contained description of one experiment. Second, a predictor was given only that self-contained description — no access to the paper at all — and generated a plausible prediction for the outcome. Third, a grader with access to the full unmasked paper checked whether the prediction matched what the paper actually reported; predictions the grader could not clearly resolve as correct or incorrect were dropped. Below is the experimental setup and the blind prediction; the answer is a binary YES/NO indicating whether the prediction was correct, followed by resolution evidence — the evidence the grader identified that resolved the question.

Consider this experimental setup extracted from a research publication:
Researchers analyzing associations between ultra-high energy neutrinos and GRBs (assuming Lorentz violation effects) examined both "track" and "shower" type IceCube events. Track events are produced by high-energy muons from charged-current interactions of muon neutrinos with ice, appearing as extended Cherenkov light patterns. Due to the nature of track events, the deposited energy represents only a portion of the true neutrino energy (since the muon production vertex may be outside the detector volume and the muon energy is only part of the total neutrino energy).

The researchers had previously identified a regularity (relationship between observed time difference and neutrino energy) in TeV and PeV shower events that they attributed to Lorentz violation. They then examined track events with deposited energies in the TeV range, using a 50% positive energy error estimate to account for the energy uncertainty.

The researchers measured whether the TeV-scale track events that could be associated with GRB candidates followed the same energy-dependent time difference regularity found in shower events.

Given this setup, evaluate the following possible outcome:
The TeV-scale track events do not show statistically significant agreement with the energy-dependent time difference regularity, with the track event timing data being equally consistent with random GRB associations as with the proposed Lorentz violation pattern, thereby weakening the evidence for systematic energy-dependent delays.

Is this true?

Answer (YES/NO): NO